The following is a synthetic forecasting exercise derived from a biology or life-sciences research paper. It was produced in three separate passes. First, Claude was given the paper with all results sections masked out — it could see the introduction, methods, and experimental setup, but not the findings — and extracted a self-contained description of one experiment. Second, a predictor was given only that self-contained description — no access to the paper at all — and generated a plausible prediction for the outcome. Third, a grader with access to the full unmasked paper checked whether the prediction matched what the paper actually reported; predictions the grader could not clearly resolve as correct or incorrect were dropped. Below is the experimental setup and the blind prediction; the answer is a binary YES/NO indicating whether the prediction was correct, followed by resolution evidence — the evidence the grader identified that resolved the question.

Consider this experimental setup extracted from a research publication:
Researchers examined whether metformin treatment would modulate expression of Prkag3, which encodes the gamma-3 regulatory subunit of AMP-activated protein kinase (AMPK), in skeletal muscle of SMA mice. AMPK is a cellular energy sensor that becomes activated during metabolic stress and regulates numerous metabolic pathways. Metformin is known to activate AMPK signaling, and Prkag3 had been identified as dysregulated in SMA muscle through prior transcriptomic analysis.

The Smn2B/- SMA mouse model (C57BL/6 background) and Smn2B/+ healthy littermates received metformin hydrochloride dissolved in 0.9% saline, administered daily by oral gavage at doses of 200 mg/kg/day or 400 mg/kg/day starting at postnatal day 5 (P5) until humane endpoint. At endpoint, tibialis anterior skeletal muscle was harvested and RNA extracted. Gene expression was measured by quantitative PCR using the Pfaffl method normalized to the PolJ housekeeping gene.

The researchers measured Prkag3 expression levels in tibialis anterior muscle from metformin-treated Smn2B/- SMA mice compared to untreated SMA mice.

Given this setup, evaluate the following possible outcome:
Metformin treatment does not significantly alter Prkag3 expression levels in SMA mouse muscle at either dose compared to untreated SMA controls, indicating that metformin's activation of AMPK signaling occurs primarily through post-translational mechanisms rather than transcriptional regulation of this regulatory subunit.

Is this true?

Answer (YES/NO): NO